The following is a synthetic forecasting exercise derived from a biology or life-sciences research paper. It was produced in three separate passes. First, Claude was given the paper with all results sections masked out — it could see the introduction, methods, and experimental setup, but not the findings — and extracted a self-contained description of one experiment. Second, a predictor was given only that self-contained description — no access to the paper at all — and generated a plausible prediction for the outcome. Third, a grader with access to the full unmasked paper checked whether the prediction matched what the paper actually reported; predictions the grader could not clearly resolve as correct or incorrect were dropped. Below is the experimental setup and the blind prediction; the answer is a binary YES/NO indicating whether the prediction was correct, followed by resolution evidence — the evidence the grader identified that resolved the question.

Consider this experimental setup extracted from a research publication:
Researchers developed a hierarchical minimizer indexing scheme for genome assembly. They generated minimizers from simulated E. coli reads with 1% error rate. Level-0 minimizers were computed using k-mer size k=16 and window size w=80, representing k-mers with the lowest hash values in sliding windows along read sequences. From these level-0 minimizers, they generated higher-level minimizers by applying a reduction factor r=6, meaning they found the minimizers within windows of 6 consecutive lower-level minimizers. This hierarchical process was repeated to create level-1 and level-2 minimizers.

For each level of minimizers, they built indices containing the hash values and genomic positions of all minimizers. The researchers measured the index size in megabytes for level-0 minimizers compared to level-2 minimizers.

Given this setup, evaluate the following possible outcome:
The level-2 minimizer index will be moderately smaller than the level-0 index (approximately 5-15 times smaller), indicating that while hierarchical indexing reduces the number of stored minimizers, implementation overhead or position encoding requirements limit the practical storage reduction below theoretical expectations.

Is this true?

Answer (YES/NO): YES